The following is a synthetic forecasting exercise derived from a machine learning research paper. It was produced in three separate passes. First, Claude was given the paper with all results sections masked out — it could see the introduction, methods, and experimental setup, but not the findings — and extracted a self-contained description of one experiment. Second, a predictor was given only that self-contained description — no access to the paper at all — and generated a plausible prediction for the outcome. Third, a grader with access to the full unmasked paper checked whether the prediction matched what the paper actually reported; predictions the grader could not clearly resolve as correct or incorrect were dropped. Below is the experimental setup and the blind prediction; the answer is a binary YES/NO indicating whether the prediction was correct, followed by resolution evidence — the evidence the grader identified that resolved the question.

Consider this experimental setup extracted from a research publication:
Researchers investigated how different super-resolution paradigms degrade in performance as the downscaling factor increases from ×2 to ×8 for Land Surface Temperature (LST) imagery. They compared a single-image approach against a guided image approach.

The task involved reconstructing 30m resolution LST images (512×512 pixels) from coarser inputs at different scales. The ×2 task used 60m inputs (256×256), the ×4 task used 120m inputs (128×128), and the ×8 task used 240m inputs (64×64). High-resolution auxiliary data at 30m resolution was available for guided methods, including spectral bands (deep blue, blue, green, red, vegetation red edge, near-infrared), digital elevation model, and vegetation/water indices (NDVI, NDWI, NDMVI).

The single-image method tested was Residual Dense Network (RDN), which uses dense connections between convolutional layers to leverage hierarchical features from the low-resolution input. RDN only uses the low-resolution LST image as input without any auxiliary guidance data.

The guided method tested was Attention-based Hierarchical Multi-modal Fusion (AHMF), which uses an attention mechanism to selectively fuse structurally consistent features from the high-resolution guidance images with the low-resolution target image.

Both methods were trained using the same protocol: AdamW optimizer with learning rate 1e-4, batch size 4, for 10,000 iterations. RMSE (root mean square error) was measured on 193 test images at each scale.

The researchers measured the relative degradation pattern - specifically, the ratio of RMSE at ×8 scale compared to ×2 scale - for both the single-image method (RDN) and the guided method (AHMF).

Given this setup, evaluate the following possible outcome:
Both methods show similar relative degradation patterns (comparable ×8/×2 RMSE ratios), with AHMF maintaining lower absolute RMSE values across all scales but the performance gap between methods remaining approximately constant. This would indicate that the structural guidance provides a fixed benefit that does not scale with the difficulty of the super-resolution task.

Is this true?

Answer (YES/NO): NO